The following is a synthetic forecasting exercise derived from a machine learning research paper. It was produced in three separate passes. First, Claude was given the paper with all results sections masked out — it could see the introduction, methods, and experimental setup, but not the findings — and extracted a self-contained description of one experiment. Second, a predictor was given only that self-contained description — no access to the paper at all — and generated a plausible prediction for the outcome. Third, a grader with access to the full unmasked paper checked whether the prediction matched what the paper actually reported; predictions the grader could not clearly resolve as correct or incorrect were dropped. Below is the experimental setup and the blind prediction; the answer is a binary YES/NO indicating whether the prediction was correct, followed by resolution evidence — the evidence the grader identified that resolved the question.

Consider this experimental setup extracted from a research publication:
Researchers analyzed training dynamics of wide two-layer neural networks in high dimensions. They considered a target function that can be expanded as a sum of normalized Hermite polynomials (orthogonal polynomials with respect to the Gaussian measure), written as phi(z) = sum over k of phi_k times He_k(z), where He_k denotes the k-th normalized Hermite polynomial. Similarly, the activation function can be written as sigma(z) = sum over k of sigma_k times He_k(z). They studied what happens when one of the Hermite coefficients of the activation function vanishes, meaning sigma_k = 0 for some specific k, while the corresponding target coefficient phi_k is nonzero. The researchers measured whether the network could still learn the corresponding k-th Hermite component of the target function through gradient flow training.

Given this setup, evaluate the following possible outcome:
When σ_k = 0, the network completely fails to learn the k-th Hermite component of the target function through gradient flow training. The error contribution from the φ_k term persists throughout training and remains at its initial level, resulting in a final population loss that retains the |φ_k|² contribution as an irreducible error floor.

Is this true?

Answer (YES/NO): YES